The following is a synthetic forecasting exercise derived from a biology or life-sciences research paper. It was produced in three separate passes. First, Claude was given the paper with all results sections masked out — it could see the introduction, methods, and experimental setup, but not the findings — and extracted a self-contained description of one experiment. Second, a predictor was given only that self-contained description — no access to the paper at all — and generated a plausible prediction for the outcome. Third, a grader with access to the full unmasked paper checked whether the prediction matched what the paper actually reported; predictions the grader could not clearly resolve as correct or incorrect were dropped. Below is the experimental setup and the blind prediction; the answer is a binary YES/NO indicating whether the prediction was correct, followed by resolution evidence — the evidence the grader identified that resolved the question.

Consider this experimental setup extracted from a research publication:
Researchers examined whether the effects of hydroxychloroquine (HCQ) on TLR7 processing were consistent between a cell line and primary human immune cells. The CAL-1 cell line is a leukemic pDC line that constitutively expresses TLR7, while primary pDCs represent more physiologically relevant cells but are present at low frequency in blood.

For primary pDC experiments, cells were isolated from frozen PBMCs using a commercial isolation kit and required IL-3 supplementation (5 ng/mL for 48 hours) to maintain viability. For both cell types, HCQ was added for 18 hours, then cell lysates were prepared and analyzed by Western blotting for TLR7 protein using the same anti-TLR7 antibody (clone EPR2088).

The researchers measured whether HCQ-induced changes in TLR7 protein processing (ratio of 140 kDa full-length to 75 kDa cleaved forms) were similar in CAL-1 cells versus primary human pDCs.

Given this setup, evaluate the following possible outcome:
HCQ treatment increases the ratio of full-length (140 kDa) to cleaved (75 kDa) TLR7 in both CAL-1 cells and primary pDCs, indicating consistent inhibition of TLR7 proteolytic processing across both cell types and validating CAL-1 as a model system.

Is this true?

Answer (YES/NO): YES